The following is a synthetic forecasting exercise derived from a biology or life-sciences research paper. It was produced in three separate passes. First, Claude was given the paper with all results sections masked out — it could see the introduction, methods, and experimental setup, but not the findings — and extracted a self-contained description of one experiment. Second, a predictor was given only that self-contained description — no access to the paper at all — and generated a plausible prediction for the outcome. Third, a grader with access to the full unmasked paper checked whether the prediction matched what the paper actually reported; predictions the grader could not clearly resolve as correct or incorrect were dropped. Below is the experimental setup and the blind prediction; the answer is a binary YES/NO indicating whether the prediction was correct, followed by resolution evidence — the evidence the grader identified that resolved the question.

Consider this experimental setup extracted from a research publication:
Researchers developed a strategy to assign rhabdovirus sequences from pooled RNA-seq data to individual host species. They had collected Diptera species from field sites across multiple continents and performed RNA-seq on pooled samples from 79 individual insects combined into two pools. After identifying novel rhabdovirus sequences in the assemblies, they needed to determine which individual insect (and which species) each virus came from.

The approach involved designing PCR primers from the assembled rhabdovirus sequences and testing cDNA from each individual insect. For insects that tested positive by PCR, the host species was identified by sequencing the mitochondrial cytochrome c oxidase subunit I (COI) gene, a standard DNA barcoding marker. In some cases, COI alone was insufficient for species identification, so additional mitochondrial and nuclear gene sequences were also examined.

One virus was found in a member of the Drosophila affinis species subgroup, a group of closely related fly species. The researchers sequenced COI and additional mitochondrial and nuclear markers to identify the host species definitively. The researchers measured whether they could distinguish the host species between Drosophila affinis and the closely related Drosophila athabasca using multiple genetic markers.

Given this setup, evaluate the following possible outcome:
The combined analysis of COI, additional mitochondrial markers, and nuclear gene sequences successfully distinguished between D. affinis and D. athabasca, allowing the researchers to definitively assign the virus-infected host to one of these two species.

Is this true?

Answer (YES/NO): NO